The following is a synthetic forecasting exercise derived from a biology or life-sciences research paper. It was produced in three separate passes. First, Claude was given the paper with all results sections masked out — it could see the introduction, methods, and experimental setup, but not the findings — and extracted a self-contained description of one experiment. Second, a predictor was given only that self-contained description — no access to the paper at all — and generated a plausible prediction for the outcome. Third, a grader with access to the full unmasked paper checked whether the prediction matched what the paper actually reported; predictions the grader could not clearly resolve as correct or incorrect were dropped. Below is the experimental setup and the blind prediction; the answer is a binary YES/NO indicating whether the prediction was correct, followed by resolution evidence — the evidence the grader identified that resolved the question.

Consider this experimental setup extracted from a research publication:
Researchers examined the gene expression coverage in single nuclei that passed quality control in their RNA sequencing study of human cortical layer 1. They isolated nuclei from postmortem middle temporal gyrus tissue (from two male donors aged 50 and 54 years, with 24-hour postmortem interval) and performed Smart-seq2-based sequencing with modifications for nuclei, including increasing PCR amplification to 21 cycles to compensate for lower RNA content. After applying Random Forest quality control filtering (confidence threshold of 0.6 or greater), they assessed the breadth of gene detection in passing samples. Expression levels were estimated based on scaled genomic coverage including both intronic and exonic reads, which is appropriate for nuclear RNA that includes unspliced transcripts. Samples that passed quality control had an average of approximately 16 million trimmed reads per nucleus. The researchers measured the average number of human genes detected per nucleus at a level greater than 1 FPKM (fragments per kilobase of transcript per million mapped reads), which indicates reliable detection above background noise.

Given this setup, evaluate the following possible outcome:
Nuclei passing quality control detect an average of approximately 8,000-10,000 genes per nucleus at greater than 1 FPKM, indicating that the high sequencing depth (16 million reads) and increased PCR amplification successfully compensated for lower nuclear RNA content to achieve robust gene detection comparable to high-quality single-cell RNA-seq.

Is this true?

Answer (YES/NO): NO